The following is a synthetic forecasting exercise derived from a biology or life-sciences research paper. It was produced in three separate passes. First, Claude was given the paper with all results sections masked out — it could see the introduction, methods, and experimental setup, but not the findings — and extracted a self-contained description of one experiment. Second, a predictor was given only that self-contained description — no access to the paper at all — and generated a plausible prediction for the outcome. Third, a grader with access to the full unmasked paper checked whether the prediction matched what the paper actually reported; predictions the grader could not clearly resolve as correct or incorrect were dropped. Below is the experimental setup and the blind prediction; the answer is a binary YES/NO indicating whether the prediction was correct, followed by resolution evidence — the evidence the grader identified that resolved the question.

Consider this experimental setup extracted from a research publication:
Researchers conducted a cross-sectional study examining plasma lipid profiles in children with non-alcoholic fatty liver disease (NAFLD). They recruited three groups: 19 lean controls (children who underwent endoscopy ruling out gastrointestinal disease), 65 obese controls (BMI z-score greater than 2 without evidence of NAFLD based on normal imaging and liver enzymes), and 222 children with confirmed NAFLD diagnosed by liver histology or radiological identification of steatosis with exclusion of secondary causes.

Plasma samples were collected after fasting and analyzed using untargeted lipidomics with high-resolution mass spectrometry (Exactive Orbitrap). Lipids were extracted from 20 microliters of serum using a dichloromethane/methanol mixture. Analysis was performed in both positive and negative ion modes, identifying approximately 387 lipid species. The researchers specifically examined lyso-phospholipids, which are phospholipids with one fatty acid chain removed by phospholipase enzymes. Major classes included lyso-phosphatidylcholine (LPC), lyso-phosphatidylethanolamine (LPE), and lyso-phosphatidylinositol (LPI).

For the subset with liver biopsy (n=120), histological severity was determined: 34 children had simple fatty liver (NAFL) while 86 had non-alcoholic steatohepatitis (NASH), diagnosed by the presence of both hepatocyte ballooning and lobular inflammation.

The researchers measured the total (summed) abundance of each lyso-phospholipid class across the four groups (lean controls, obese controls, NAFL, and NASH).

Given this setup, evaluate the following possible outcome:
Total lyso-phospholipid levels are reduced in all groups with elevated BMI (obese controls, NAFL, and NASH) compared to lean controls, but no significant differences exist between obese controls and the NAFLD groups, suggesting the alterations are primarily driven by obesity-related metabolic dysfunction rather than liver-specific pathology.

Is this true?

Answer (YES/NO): NO